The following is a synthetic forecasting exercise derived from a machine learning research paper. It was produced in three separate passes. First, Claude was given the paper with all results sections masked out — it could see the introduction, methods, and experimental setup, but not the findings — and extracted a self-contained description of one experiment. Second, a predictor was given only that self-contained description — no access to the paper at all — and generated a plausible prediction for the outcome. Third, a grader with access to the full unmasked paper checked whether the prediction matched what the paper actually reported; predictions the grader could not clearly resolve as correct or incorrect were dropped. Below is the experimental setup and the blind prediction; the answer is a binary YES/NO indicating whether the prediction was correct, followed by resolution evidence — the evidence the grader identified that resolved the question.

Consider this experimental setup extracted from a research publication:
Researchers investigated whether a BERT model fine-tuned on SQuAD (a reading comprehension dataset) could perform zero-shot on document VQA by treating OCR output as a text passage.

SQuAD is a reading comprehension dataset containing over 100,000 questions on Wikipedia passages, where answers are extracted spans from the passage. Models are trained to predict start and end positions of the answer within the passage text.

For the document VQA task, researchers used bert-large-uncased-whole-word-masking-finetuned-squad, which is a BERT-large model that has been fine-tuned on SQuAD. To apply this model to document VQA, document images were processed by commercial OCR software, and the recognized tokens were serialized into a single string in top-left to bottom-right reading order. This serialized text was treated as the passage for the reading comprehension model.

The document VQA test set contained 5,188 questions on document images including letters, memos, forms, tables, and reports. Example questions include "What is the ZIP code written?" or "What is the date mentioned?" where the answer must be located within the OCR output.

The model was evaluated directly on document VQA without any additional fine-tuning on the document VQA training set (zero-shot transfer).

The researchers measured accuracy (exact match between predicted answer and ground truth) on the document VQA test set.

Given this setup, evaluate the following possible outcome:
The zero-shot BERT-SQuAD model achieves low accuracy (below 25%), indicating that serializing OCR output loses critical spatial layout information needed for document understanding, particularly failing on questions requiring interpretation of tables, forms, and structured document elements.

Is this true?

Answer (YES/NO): NO